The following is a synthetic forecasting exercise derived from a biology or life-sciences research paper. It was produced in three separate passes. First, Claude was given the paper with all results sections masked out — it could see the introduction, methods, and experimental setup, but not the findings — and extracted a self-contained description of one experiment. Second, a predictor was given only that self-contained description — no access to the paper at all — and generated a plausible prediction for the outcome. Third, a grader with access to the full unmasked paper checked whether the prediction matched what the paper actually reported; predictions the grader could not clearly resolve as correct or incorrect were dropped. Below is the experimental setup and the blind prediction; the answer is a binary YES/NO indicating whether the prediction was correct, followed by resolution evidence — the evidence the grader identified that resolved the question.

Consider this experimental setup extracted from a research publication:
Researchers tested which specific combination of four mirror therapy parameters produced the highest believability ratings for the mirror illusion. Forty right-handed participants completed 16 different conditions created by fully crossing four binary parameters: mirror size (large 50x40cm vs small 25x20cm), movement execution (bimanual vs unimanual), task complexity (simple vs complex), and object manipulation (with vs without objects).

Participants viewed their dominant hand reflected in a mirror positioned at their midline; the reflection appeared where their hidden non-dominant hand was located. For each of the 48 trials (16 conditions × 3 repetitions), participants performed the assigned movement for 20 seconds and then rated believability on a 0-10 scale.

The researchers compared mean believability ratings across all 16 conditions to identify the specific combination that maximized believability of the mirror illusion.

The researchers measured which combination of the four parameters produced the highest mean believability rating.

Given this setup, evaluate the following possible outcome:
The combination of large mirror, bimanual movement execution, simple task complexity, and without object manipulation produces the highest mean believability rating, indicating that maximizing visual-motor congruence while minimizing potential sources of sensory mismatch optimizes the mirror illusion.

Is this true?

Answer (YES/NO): YES